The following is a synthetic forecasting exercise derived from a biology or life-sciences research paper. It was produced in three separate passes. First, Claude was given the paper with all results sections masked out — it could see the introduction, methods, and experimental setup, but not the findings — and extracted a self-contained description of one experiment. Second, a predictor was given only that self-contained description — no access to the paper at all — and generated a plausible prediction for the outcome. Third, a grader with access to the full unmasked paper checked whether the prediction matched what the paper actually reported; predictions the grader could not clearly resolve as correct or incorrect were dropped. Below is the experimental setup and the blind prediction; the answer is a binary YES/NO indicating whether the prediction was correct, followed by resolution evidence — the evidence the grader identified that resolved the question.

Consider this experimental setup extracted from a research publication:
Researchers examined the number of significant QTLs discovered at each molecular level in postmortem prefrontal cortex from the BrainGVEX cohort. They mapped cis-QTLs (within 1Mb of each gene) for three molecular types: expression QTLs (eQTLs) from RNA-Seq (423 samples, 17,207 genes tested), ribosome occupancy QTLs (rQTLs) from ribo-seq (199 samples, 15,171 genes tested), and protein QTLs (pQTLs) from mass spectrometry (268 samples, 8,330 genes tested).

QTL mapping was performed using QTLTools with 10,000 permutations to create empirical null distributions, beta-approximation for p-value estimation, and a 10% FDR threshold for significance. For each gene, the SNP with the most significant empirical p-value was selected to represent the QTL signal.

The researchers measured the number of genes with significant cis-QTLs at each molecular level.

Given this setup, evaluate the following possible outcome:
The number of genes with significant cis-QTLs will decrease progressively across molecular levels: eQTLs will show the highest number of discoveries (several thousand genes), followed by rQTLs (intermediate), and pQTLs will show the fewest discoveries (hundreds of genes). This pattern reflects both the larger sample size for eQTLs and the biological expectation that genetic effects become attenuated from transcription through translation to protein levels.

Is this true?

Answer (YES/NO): YES